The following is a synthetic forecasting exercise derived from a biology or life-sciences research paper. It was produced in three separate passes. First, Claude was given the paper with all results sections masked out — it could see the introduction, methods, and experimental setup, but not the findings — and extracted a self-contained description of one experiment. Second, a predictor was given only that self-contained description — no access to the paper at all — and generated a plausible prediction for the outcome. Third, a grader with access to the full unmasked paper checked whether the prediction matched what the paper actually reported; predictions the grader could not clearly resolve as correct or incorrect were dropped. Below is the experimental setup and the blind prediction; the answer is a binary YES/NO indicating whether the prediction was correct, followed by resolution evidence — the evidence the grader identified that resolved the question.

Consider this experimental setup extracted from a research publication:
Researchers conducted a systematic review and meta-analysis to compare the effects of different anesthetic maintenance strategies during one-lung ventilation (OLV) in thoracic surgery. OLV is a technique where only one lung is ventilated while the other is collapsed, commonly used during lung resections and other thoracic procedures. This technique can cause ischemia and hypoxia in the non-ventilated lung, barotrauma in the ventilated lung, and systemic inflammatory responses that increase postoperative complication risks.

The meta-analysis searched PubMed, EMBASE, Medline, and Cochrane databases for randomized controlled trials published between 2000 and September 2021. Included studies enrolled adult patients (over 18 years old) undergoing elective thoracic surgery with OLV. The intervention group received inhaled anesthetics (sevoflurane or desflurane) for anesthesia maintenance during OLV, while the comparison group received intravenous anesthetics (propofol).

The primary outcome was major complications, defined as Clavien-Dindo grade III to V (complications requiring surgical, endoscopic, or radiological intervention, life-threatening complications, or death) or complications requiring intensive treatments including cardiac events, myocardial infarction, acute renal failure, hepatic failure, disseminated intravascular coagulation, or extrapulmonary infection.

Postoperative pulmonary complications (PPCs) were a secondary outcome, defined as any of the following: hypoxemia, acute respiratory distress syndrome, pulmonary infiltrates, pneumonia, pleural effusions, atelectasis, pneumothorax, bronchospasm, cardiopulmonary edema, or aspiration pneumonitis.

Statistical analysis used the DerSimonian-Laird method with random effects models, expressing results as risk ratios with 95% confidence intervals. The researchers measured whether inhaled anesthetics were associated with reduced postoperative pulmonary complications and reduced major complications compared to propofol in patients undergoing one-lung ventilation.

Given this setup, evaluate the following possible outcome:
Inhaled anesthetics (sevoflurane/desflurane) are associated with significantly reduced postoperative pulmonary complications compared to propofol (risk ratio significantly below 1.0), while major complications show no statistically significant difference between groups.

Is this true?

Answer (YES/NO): YES